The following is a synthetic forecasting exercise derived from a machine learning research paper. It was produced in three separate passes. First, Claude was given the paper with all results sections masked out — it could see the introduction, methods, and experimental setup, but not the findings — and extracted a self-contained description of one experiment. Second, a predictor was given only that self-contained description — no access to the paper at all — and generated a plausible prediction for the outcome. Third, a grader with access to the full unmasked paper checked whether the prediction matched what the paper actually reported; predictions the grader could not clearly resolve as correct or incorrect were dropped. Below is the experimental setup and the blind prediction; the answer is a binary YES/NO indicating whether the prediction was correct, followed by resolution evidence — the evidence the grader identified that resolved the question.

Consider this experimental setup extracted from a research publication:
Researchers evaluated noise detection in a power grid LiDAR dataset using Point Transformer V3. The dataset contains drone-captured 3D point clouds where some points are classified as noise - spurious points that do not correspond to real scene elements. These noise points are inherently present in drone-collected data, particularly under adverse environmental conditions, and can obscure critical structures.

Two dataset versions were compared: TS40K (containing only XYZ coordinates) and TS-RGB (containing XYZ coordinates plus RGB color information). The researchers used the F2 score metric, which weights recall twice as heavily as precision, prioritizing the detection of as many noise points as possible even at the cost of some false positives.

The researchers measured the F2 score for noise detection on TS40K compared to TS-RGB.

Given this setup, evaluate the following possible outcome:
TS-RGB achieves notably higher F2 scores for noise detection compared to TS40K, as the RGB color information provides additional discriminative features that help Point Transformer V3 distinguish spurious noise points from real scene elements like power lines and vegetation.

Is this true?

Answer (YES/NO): NO